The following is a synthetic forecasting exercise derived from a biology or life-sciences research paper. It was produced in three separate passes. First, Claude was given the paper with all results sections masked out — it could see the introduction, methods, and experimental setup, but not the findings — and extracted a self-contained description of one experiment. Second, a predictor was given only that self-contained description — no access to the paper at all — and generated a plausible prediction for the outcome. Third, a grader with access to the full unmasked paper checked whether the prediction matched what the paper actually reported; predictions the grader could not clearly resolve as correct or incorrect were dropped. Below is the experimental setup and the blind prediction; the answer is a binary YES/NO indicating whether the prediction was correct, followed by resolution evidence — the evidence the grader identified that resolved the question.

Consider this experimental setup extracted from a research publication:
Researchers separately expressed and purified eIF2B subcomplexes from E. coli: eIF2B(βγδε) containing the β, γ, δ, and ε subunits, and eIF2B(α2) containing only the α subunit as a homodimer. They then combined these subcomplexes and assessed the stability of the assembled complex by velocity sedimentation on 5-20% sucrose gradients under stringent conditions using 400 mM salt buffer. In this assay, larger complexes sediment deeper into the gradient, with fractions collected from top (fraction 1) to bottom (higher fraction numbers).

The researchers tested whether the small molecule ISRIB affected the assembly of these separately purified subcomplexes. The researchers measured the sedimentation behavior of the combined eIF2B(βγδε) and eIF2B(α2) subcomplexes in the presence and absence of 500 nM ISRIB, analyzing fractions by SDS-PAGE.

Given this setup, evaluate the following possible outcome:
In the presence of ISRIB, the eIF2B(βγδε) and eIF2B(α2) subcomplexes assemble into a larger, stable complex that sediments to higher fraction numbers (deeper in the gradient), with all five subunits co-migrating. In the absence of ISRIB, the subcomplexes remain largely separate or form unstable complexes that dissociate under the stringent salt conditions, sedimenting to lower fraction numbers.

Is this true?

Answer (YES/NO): YES